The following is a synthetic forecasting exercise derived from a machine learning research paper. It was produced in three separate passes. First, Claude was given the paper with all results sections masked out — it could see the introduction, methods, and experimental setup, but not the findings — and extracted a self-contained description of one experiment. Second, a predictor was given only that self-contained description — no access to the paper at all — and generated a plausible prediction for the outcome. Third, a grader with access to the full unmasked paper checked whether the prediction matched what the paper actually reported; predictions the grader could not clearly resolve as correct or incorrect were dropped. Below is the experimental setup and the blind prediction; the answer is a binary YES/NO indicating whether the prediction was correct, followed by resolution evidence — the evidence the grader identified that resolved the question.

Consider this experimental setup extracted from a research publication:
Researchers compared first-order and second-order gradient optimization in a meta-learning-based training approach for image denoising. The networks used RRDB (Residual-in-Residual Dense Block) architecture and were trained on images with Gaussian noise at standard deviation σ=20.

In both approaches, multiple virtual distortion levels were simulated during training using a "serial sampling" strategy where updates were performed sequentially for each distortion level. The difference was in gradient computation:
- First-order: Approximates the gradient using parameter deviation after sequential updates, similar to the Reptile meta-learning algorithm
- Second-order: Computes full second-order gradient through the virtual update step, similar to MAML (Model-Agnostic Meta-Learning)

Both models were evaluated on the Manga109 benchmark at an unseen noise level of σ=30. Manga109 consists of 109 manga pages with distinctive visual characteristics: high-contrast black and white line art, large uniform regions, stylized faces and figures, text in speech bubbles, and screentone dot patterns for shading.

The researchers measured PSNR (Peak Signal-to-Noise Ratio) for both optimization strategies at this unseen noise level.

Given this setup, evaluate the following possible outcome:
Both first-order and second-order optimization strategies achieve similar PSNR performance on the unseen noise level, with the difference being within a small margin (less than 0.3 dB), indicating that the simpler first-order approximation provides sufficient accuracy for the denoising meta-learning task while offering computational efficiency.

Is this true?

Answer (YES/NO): NO